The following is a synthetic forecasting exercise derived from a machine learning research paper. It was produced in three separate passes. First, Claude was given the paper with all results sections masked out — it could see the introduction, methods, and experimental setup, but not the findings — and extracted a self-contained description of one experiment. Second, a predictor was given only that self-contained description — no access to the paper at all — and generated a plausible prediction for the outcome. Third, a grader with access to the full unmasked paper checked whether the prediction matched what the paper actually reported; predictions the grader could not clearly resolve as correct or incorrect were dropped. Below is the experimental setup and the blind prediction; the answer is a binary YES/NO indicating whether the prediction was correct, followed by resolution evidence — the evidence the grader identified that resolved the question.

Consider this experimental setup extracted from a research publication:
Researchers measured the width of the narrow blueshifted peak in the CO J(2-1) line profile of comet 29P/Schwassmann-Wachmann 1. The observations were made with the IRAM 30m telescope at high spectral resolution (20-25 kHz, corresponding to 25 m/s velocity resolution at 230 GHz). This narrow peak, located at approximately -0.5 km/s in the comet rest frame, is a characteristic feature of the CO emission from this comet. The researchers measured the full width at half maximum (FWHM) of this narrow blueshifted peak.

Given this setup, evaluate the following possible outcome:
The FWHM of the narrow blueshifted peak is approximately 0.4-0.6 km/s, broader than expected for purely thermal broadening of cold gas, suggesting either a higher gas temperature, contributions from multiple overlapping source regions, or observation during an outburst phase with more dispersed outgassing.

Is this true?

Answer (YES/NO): NO